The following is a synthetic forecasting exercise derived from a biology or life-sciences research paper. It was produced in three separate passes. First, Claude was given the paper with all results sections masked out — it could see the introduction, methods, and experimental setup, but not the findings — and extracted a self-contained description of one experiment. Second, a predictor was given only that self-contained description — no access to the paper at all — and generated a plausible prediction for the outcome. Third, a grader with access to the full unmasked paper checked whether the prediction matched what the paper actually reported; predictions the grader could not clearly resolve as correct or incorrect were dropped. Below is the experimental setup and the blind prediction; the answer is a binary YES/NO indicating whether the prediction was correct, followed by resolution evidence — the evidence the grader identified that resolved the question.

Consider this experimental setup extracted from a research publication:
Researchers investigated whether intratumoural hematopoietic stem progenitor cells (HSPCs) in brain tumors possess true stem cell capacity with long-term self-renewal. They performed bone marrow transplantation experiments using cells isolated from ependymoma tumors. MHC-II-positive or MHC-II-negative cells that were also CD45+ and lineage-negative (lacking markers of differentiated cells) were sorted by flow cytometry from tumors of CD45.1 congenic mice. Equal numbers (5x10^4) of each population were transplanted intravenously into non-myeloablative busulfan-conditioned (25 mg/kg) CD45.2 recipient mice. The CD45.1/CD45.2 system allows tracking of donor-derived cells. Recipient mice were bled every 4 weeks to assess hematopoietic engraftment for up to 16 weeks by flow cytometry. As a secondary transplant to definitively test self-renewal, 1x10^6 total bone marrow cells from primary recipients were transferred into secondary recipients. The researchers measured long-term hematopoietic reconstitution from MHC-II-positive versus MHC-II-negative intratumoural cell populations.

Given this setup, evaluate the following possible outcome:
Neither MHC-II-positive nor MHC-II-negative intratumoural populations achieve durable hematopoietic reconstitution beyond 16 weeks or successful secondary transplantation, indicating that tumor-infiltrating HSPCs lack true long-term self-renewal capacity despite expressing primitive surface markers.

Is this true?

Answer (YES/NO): NO